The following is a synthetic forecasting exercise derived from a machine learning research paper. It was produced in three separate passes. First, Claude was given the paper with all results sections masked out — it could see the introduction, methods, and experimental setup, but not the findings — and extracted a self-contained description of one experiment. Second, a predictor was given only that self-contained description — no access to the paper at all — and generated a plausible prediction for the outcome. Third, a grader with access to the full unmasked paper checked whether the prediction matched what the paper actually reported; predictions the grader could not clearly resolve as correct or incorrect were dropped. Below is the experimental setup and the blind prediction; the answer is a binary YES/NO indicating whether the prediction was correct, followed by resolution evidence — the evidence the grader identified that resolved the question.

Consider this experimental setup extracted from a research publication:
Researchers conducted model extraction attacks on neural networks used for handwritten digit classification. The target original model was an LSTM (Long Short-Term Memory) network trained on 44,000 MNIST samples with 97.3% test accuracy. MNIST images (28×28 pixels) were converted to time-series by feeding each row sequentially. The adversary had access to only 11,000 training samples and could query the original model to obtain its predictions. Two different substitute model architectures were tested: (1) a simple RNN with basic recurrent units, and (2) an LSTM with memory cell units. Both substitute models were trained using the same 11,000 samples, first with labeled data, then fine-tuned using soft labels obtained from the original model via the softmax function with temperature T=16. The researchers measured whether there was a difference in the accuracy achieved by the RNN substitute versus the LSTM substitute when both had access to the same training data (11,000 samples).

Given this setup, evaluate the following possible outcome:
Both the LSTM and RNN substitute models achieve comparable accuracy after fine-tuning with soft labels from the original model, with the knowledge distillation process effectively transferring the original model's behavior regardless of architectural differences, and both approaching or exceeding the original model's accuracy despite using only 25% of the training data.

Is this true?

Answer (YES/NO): NO